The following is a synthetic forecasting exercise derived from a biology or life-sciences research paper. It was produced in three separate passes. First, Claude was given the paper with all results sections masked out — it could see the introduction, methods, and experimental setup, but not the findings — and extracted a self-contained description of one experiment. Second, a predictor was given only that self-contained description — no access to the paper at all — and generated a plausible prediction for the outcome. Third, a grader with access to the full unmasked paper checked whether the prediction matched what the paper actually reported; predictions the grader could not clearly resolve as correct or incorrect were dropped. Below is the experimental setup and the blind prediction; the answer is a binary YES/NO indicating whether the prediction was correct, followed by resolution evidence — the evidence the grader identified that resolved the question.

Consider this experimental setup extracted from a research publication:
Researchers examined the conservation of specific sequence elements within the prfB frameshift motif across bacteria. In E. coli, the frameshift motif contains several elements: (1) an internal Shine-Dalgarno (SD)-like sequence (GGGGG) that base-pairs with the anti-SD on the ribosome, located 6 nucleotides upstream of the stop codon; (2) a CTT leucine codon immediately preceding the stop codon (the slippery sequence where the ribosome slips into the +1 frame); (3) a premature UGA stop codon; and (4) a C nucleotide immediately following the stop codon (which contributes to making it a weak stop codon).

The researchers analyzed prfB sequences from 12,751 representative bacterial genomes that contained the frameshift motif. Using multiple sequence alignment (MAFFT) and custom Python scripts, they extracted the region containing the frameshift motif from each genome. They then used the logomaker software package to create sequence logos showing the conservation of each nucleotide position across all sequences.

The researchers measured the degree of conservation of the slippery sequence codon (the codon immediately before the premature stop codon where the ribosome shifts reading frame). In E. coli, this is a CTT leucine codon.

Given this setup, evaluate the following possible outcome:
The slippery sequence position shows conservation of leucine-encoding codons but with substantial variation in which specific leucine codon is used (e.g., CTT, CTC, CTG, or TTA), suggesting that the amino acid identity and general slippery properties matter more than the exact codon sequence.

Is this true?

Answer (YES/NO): NO